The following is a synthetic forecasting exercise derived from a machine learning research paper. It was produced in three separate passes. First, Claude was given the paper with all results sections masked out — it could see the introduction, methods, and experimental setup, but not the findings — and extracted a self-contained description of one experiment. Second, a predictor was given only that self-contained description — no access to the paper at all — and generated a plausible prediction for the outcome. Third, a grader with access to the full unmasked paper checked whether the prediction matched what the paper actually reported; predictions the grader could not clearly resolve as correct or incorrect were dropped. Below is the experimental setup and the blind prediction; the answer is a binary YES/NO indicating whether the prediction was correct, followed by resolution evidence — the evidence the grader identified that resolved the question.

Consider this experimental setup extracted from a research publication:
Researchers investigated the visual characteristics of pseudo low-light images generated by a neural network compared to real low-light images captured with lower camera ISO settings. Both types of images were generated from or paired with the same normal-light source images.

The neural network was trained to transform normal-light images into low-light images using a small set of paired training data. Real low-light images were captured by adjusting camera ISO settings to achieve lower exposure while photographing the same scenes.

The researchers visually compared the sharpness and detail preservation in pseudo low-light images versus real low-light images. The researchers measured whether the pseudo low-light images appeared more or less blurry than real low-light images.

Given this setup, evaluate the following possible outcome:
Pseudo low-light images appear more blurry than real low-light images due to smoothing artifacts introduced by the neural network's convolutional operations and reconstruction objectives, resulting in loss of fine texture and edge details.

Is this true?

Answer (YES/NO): NO